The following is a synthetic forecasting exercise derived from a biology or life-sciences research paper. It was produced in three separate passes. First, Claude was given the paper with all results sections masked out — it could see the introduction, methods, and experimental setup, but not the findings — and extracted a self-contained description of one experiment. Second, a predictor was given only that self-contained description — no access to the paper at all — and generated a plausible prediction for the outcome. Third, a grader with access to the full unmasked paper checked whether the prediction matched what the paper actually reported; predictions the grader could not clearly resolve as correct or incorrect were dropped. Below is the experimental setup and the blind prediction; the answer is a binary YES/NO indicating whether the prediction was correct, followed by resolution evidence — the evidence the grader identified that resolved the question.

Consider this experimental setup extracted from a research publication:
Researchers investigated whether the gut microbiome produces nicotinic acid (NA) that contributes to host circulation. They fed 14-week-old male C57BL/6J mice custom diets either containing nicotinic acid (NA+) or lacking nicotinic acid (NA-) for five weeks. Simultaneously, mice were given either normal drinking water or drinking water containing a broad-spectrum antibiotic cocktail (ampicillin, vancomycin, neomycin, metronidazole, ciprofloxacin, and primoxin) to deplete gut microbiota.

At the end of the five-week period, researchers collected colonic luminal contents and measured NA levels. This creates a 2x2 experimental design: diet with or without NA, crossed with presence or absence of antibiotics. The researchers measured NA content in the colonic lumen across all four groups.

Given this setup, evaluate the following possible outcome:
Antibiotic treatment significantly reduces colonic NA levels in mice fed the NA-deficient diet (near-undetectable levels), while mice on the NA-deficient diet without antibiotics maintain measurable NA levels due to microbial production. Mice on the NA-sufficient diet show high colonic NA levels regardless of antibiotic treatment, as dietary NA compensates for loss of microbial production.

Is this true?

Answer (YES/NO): NO